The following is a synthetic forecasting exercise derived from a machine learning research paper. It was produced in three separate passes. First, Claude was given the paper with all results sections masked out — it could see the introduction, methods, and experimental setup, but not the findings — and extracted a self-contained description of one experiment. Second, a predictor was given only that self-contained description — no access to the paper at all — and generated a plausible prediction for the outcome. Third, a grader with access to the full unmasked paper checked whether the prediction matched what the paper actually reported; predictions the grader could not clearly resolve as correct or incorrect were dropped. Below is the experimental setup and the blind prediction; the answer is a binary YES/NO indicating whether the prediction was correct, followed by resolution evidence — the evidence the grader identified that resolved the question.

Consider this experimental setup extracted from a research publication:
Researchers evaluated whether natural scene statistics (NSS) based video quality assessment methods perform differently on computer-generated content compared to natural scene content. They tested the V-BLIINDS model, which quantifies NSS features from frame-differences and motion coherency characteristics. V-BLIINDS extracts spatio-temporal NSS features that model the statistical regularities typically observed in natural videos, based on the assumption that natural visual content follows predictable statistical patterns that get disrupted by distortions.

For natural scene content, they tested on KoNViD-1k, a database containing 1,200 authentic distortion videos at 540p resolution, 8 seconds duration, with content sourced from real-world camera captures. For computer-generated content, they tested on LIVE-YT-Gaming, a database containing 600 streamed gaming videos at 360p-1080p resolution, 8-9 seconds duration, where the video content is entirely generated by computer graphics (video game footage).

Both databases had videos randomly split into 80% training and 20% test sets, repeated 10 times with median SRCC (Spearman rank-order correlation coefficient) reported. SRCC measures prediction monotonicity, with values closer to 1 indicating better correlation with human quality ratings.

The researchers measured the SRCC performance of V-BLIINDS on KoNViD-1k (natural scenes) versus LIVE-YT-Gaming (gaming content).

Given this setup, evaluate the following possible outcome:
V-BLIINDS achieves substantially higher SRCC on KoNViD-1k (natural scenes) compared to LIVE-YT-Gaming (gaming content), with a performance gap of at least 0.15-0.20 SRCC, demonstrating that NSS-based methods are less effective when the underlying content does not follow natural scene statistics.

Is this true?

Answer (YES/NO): YES